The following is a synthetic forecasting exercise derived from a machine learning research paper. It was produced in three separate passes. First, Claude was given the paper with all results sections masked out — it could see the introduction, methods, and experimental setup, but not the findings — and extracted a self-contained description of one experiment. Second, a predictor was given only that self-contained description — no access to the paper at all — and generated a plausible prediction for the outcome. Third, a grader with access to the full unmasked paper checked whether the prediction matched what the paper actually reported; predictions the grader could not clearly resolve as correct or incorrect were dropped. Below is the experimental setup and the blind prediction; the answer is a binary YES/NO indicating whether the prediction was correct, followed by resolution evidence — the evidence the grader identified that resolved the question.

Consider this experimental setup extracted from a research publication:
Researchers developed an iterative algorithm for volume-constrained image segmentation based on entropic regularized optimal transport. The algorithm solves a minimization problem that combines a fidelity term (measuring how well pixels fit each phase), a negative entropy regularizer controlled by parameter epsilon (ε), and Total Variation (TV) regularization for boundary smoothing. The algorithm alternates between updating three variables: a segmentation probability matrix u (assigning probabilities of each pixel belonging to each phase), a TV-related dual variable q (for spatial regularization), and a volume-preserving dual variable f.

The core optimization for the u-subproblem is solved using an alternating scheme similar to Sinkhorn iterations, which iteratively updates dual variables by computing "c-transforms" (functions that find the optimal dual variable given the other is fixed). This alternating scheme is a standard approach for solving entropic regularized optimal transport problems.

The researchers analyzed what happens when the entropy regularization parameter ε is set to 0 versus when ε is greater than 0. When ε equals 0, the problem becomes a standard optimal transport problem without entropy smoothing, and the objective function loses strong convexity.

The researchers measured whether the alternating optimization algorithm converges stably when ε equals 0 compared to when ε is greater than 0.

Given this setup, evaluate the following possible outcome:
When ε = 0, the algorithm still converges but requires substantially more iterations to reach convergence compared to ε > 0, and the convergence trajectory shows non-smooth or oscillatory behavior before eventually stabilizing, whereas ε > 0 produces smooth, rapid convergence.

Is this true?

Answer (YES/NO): NO